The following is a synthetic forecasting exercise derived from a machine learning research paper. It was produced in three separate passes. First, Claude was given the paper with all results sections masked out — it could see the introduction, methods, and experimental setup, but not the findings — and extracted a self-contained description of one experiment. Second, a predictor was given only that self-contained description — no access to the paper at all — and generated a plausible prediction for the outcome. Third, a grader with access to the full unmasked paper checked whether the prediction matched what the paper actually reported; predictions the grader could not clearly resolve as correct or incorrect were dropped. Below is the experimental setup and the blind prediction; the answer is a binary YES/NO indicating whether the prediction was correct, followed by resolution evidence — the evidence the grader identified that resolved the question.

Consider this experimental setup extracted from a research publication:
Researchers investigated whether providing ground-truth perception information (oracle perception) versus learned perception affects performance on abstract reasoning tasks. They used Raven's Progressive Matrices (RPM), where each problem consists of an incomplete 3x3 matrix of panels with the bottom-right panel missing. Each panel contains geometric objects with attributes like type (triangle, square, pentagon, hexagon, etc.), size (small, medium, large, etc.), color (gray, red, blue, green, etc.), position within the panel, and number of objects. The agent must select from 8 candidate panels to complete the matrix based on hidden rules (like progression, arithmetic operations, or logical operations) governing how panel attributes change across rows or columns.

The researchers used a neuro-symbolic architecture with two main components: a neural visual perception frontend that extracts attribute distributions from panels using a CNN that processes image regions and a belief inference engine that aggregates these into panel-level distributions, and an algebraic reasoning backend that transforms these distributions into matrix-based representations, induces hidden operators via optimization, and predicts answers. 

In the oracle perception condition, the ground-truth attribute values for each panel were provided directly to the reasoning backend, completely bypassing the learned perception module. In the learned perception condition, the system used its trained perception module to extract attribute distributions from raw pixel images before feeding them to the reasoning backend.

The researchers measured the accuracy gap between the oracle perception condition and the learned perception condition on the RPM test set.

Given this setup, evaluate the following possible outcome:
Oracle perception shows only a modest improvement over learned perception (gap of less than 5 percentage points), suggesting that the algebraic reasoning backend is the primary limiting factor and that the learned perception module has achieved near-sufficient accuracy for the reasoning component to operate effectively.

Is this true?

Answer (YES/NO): NO